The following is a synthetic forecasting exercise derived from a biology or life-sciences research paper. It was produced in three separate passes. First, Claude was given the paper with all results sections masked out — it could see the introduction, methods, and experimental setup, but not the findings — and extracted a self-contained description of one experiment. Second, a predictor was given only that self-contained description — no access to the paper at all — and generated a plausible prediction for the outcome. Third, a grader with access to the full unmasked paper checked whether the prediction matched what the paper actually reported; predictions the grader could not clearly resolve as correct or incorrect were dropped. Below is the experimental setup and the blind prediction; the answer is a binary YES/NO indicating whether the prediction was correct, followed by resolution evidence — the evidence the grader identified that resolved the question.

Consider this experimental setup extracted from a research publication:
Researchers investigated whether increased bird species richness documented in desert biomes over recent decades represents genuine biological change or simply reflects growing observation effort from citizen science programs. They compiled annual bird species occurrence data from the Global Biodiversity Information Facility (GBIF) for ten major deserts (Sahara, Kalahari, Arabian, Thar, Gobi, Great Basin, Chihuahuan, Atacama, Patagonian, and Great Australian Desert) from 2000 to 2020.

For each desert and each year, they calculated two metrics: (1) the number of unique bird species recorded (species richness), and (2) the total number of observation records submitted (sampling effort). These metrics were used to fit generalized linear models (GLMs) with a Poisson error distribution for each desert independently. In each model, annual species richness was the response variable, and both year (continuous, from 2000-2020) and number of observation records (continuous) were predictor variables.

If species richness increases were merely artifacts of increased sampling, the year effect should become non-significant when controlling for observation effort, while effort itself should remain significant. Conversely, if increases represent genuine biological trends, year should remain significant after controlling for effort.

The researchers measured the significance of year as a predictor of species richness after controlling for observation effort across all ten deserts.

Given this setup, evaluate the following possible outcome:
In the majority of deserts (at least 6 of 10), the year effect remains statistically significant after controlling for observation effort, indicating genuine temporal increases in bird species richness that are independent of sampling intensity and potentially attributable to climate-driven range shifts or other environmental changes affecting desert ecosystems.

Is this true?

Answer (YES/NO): YES